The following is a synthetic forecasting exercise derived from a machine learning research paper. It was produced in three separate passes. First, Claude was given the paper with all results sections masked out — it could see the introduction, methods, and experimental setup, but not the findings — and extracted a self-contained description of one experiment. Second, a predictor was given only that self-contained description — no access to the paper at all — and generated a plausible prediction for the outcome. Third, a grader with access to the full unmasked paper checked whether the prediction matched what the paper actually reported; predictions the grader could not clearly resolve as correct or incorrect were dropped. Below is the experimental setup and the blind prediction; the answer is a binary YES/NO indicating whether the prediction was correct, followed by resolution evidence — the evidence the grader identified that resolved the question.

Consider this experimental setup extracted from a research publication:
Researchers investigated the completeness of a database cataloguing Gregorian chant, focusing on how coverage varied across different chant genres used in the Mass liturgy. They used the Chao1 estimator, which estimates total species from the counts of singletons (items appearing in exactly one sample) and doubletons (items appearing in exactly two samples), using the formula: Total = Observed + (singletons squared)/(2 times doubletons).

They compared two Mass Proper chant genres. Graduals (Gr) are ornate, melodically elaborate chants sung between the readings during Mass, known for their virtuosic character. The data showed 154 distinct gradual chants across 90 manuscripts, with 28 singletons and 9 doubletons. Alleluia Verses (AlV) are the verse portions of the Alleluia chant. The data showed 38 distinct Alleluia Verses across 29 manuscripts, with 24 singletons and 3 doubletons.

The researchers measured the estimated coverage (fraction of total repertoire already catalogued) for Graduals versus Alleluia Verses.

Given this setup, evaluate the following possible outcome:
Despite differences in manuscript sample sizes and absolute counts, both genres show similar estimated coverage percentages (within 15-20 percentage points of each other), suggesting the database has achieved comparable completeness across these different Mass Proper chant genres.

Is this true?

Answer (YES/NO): NO